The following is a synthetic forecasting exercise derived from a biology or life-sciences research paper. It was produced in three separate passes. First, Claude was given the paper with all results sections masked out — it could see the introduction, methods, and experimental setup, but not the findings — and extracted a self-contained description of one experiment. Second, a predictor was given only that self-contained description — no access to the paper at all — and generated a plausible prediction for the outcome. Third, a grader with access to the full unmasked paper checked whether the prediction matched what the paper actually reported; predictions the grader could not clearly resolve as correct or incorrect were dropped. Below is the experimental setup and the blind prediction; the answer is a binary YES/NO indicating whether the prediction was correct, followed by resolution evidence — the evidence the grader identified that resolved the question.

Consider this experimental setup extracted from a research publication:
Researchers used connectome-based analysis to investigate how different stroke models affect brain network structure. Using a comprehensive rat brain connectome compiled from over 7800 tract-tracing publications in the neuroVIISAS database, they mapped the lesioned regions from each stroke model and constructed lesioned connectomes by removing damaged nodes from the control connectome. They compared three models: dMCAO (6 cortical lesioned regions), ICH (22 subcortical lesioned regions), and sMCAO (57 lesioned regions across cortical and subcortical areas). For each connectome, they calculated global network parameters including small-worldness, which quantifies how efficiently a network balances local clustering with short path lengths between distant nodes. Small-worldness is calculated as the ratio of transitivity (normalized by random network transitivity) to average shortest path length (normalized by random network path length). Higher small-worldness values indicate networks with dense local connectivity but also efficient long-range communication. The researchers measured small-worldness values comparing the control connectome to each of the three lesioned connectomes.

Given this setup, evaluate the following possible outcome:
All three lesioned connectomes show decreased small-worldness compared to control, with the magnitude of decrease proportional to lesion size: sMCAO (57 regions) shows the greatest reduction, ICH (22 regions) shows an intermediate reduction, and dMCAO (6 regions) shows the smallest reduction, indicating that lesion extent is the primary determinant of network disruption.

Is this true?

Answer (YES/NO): NO